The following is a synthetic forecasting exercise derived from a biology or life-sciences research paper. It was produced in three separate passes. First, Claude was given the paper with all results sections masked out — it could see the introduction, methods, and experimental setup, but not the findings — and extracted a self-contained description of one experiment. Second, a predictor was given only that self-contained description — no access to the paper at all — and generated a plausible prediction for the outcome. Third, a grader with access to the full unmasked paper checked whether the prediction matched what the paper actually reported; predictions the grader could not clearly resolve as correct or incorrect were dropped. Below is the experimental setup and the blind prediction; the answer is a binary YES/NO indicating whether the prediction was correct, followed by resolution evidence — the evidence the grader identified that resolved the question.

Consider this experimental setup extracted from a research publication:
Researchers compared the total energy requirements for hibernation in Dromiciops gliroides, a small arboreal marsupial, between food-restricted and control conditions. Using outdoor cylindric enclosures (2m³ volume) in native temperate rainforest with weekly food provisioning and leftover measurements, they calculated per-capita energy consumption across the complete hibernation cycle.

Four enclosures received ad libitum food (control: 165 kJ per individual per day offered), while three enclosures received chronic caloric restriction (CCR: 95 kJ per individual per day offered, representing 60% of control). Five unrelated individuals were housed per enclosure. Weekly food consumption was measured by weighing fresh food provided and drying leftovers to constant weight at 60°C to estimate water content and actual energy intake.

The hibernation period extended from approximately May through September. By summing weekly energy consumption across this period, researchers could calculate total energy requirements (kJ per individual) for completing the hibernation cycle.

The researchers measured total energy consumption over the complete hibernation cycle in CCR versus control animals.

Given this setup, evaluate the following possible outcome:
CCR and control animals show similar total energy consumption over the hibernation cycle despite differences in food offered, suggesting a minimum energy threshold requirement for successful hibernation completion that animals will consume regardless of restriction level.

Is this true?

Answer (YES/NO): NO